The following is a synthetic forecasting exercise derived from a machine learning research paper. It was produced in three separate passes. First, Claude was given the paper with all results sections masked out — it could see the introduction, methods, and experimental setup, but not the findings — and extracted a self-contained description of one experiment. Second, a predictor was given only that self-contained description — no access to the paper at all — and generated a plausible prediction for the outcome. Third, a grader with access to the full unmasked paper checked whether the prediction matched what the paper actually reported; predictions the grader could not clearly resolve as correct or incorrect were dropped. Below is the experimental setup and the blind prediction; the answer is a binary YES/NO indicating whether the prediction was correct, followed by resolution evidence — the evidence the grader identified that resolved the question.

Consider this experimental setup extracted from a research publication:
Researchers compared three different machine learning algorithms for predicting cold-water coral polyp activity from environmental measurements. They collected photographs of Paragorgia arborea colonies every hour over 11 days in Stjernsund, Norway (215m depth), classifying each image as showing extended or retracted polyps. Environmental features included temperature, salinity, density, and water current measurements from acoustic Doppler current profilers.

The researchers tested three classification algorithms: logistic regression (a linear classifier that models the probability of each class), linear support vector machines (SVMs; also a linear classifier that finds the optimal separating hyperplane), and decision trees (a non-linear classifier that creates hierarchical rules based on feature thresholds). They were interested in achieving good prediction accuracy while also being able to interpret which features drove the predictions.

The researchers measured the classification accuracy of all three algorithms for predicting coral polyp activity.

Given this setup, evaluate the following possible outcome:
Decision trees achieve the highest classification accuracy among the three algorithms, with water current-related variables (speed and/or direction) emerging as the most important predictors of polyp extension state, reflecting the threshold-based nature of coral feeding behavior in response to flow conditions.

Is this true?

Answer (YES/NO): NO